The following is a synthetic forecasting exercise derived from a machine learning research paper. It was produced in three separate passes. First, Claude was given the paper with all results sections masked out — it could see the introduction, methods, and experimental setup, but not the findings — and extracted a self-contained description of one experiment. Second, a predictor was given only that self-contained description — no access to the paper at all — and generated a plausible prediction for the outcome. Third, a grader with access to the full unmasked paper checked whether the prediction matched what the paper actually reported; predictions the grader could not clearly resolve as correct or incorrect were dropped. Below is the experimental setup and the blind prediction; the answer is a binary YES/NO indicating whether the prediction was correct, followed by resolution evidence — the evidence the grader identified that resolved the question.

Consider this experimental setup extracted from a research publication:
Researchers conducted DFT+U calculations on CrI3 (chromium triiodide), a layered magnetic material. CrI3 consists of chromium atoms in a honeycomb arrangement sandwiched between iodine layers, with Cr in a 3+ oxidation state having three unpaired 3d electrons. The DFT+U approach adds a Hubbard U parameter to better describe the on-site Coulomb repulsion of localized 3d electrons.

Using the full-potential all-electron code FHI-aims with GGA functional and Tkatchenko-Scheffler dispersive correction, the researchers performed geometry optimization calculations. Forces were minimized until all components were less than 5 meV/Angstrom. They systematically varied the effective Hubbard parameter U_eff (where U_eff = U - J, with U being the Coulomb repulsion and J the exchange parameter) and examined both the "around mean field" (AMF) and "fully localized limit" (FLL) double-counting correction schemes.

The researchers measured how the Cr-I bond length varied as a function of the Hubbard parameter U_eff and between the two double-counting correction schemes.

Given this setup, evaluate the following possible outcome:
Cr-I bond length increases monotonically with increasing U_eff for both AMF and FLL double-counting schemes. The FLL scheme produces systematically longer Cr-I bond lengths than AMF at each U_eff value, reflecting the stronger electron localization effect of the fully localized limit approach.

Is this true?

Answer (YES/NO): NO